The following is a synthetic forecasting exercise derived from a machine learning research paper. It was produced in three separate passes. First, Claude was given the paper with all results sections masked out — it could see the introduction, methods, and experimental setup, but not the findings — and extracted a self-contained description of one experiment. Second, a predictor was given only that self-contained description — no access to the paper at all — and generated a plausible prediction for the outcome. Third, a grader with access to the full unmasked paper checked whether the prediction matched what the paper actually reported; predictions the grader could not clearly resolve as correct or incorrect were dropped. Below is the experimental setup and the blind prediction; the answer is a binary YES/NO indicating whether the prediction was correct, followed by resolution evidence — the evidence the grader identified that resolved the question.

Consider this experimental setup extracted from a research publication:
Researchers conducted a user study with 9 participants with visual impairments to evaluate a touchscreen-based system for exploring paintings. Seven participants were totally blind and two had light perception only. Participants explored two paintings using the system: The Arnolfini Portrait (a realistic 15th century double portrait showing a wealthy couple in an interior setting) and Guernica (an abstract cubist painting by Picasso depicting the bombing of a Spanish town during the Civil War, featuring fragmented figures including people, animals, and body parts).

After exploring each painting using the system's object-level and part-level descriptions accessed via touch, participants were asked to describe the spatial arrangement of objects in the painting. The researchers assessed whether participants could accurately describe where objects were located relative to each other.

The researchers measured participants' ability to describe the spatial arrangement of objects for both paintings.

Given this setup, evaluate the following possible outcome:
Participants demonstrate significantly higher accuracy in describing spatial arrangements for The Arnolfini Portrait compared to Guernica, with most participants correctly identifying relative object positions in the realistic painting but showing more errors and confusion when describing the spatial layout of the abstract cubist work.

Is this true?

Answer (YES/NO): NO